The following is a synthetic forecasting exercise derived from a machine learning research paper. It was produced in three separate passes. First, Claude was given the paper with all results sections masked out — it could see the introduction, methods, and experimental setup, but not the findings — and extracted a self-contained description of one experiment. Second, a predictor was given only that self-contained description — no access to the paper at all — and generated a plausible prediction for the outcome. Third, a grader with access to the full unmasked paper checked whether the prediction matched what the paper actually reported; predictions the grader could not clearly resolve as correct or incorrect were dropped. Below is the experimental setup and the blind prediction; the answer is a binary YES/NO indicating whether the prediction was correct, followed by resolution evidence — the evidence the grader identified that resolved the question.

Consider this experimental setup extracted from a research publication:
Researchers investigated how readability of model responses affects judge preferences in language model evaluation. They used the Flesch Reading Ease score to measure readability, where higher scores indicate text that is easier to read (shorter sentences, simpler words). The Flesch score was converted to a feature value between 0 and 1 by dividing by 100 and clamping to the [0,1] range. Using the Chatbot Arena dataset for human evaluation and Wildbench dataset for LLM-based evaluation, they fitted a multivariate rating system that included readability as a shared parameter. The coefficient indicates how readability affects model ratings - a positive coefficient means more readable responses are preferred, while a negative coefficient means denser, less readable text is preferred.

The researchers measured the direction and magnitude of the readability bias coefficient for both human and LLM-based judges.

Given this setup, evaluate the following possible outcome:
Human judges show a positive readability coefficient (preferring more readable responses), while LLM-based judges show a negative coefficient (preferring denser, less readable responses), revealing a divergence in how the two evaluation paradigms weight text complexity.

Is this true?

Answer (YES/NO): YES